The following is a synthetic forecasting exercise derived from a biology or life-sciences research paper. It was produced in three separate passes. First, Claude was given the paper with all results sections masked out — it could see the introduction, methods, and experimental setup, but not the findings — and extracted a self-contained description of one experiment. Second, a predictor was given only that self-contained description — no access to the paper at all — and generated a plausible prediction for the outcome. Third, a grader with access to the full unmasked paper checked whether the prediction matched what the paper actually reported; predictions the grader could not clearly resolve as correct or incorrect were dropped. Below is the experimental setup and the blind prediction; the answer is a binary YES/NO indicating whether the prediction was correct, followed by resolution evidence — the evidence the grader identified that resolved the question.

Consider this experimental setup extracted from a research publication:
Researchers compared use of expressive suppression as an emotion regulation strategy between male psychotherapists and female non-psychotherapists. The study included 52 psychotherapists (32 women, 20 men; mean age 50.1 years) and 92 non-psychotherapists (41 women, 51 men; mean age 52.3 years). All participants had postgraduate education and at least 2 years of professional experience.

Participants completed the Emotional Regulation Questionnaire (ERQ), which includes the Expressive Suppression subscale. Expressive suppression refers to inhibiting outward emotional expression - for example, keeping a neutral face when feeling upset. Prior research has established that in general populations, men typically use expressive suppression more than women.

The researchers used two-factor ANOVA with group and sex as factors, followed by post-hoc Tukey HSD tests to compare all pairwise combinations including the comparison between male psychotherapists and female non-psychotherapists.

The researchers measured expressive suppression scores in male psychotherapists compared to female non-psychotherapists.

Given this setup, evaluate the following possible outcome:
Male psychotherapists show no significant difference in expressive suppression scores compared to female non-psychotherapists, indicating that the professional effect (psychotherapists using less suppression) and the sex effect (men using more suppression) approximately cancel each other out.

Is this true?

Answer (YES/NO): NO